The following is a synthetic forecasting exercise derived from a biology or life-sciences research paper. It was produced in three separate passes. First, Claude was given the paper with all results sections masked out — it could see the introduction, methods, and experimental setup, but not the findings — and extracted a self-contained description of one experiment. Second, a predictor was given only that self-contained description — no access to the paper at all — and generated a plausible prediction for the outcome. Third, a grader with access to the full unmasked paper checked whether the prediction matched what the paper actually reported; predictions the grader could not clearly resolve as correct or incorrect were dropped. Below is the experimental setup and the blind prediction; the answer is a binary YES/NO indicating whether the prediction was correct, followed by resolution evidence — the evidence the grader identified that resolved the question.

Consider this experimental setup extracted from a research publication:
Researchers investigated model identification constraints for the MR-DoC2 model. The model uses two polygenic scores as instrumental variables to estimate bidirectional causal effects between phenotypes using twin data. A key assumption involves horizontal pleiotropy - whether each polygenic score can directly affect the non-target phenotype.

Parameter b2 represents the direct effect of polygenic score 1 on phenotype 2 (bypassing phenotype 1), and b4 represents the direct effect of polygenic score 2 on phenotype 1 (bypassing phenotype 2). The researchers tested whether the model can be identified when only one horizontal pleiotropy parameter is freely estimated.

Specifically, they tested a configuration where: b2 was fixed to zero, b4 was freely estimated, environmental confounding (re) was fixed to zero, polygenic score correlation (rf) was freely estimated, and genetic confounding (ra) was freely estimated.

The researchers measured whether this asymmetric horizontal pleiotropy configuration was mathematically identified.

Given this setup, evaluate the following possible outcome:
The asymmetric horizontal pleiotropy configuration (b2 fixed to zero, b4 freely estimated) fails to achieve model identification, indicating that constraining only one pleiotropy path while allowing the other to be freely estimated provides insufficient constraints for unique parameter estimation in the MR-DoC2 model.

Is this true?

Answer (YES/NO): NO